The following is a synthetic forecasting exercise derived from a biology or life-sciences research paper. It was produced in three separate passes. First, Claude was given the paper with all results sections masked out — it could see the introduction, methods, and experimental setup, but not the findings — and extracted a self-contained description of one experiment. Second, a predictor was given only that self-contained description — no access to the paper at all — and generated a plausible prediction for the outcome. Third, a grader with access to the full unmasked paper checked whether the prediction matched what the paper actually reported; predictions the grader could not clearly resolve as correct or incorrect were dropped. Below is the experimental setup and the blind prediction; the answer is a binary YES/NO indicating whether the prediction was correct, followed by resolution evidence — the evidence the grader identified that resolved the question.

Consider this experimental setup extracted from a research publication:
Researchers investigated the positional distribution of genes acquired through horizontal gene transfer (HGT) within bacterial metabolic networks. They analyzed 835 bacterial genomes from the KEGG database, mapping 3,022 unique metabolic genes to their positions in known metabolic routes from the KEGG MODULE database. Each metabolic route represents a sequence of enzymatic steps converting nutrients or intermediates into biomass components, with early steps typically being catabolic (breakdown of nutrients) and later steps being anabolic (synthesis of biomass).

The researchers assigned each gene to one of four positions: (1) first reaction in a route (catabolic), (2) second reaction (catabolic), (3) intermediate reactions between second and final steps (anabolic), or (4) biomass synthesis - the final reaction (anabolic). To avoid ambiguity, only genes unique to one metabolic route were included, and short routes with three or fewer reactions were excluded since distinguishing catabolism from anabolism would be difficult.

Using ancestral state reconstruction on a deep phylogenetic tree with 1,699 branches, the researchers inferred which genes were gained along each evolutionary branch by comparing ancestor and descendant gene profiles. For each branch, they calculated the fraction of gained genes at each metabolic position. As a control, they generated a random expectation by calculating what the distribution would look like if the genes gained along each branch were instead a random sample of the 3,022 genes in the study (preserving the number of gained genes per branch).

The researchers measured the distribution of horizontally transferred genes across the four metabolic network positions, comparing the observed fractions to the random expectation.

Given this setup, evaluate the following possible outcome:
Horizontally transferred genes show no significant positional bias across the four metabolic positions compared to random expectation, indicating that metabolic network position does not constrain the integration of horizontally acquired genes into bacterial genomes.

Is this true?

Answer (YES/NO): NO